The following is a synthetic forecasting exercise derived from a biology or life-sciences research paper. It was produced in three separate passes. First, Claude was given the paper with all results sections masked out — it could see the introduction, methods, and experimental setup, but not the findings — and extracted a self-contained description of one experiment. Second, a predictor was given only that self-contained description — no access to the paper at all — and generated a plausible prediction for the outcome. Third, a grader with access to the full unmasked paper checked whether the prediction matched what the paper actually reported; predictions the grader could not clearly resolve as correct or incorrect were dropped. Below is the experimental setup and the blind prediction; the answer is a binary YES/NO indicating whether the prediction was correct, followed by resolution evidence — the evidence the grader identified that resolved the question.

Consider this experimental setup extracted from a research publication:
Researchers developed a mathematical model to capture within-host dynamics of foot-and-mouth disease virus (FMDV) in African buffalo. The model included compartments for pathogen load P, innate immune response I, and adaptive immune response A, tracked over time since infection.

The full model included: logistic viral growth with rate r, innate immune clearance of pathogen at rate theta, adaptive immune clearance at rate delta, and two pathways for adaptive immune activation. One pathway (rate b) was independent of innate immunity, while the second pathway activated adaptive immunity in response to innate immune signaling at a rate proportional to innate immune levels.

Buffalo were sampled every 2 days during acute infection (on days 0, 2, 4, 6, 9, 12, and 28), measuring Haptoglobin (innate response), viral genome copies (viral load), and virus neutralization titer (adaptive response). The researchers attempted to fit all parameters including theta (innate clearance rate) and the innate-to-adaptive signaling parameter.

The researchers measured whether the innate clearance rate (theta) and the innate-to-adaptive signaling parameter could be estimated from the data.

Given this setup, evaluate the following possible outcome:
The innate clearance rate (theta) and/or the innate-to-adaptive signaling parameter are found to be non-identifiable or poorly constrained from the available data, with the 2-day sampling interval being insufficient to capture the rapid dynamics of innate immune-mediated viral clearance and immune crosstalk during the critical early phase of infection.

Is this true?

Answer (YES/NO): YES